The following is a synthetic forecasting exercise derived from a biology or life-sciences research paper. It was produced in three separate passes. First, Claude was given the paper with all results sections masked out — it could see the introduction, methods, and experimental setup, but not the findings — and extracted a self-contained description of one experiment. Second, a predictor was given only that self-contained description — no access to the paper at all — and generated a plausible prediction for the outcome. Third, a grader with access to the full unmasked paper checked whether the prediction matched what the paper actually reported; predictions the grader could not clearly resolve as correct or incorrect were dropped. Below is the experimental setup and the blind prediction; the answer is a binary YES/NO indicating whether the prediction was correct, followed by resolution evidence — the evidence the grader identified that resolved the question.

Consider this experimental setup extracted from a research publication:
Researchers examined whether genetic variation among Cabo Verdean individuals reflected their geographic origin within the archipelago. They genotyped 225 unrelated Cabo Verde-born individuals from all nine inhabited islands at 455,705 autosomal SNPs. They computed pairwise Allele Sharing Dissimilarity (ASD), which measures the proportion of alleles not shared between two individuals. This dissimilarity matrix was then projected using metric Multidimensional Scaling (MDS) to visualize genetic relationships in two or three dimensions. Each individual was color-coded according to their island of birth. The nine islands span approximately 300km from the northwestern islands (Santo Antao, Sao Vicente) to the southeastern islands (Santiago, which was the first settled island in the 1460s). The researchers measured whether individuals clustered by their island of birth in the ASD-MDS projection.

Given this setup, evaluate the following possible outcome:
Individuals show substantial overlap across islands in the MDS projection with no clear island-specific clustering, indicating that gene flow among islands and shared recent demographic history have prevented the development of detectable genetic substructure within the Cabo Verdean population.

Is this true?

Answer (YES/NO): NO